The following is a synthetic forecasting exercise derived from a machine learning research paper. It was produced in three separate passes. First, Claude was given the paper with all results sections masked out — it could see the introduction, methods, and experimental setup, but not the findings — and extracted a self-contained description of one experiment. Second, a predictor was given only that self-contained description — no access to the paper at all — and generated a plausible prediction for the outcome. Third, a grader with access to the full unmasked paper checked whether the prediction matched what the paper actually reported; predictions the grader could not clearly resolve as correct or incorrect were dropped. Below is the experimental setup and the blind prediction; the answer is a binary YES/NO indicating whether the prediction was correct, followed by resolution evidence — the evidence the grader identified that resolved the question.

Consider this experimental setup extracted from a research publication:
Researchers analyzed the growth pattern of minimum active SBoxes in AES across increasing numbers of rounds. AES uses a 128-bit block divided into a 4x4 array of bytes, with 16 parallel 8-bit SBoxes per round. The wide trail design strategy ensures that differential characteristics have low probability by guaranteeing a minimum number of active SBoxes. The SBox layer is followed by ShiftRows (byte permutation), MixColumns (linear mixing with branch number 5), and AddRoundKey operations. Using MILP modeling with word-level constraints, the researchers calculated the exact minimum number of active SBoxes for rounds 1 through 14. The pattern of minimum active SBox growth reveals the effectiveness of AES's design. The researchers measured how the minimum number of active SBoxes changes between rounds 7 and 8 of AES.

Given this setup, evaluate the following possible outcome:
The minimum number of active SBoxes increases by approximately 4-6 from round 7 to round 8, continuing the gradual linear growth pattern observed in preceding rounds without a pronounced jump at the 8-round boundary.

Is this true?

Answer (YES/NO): NO